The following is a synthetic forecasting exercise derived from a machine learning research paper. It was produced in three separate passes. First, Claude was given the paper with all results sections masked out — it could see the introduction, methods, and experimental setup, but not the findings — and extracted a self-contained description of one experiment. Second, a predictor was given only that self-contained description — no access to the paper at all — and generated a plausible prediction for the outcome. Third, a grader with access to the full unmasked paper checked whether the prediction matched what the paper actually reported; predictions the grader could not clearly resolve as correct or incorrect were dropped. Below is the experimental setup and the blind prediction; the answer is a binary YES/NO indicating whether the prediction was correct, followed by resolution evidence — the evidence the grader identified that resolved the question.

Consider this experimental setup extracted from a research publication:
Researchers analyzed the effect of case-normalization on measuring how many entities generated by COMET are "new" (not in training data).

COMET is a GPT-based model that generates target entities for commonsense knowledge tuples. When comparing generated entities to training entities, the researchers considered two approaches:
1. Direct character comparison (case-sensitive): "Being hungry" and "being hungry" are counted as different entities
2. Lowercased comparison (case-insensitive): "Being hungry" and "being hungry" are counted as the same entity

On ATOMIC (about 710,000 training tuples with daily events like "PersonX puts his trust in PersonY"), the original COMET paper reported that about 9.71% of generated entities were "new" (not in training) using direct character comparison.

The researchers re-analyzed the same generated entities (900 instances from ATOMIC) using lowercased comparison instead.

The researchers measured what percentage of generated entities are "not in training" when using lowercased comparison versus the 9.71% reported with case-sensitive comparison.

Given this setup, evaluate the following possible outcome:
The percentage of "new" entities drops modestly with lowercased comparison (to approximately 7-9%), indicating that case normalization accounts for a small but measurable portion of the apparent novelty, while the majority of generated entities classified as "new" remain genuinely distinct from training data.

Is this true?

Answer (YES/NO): NO